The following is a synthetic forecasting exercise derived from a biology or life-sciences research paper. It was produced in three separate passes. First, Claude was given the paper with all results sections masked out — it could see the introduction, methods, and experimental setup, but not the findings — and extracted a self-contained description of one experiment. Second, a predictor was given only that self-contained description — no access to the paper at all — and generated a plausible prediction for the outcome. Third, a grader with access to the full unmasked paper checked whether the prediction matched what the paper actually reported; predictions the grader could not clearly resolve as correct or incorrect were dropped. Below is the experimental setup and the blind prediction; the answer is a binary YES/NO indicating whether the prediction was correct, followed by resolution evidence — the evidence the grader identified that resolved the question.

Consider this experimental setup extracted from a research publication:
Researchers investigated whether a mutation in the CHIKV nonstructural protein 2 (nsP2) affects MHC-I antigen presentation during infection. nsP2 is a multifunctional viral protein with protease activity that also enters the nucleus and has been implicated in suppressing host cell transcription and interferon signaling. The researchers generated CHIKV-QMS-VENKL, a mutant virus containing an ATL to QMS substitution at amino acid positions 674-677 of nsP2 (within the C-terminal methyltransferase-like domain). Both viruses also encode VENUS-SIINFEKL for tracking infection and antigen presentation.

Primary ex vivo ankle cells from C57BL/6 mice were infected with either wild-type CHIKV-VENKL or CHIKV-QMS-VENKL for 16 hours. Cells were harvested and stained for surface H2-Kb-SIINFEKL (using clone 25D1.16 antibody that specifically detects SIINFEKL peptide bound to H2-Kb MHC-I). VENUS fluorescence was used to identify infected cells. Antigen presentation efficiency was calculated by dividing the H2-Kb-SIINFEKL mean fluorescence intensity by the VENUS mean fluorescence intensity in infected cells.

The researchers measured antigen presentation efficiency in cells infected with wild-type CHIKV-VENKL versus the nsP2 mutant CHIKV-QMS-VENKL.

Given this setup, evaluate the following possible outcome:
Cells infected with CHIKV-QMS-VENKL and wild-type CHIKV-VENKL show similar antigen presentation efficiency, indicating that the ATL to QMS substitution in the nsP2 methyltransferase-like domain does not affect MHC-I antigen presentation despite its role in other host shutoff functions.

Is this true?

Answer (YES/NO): NO